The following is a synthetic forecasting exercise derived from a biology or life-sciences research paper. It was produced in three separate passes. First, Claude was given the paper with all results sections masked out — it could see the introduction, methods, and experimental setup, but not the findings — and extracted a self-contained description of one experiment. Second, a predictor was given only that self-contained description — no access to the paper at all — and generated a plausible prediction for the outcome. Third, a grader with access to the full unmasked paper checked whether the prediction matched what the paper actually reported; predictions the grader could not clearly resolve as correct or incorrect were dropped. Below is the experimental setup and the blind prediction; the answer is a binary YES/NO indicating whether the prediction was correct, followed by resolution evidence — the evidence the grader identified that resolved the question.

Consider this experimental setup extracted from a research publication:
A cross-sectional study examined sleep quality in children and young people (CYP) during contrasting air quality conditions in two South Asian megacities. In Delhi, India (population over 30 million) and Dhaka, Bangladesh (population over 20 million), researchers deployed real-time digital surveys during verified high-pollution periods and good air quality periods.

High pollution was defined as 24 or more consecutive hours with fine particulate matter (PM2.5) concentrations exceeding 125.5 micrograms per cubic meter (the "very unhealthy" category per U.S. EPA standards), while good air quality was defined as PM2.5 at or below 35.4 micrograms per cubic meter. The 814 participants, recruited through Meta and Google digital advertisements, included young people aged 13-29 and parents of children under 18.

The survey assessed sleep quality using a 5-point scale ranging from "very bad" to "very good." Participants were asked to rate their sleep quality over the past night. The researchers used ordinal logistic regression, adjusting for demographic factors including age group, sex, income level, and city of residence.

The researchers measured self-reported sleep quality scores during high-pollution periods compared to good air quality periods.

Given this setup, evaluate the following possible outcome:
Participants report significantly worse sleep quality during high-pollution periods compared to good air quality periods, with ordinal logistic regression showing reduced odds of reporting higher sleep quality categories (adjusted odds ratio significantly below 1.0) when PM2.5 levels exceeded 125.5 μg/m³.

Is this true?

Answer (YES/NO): NO